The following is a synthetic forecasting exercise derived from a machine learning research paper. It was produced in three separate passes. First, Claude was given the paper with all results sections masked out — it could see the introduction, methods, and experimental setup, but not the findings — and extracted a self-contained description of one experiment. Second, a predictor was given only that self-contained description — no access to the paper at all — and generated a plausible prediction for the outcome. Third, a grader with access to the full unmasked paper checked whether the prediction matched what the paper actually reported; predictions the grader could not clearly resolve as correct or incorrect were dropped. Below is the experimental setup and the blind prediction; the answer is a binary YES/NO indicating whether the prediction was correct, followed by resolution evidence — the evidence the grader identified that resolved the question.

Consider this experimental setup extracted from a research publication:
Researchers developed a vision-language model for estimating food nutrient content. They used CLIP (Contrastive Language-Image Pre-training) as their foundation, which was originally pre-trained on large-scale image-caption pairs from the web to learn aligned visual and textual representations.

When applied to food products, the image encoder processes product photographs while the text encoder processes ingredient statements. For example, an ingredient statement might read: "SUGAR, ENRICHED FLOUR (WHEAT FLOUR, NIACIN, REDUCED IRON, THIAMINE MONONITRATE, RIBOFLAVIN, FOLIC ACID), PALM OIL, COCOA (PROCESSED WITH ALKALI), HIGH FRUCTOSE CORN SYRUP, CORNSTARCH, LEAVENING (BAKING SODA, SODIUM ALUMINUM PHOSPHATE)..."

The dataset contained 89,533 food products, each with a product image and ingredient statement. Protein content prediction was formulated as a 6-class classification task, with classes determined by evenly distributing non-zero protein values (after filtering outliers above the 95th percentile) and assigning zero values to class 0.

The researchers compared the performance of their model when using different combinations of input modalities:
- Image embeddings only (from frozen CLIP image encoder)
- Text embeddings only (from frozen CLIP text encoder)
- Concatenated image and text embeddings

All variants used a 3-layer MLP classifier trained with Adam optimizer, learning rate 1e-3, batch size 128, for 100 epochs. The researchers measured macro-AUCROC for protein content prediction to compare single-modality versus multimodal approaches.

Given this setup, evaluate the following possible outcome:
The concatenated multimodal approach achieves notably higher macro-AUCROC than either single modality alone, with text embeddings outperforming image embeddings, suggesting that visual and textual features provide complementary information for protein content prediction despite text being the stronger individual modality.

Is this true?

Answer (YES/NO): NO